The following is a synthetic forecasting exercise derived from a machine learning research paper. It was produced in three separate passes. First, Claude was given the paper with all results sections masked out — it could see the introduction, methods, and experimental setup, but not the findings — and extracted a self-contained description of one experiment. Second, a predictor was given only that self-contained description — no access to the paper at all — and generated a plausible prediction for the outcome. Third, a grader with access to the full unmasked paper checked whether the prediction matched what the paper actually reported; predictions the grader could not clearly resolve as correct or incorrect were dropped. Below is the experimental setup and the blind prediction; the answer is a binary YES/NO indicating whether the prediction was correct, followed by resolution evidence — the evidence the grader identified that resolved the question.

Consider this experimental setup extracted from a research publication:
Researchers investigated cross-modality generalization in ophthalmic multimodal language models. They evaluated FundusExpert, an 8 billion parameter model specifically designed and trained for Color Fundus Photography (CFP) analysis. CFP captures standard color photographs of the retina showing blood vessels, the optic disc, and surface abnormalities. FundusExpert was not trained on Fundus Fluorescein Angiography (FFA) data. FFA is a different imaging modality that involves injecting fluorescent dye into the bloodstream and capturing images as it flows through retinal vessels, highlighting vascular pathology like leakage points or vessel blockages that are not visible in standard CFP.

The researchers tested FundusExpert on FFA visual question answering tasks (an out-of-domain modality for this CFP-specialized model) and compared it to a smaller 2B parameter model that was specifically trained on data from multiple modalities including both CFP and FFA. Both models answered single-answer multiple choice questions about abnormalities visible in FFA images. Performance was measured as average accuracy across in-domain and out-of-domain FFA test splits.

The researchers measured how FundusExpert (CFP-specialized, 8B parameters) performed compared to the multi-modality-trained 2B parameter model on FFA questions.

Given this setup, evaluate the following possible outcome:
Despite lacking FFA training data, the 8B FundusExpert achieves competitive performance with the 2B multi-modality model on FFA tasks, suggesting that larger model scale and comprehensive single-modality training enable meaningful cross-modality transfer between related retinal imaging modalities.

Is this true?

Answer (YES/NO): NO